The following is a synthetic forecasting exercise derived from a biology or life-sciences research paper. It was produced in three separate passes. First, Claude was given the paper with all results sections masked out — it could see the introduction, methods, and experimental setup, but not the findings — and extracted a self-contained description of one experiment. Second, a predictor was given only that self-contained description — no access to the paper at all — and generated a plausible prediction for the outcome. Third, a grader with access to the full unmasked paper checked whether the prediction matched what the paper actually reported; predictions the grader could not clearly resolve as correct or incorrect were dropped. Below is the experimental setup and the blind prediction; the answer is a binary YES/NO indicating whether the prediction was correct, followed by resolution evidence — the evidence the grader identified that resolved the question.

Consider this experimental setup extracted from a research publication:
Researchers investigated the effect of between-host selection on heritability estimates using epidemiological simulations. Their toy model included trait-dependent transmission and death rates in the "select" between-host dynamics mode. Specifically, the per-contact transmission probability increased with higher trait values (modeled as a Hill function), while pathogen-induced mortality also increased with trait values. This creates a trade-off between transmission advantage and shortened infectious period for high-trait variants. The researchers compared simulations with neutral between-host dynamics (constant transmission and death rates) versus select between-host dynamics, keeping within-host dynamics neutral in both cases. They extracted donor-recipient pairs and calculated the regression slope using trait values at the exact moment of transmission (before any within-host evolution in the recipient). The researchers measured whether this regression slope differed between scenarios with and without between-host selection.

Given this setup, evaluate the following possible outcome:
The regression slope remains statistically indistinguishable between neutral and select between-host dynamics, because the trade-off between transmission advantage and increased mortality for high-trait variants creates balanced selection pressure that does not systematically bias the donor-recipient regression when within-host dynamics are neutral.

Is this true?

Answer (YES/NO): NO